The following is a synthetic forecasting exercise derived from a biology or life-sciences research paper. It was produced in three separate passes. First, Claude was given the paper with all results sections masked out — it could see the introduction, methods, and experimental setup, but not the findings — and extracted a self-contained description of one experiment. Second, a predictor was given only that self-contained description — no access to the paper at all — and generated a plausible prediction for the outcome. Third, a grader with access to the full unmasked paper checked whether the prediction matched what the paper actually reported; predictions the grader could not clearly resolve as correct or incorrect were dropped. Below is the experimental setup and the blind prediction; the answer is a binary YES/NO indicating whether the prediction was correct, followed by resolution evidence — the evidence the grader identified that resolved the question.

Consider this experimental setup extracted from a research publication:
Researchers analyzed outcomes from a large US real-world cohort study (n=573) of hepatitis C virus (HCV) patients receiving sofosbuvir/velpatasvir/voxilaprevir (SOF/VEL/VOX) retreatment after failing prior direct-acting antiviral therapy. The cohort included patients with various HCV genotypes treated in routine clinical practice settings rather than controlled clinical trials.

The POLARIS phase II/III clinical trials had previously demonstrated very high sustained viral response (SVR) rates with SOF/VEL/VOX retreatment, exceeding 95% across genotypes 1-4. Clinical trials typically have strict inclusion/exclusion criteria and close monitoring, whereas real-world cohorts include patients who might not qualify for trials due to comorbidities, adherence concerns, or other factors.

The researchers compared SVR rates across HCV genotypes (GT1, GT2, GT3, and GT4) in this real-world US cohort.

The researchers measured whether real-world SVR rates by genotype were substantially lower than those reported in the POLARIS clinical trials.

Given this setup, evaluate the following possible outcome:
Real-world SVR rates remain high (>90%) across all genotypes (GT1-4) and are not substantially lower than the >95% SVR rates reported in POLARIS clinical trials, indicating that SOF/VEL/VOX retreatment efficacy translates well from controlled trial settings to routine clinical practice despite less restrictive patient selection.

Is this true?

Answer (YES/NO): NO